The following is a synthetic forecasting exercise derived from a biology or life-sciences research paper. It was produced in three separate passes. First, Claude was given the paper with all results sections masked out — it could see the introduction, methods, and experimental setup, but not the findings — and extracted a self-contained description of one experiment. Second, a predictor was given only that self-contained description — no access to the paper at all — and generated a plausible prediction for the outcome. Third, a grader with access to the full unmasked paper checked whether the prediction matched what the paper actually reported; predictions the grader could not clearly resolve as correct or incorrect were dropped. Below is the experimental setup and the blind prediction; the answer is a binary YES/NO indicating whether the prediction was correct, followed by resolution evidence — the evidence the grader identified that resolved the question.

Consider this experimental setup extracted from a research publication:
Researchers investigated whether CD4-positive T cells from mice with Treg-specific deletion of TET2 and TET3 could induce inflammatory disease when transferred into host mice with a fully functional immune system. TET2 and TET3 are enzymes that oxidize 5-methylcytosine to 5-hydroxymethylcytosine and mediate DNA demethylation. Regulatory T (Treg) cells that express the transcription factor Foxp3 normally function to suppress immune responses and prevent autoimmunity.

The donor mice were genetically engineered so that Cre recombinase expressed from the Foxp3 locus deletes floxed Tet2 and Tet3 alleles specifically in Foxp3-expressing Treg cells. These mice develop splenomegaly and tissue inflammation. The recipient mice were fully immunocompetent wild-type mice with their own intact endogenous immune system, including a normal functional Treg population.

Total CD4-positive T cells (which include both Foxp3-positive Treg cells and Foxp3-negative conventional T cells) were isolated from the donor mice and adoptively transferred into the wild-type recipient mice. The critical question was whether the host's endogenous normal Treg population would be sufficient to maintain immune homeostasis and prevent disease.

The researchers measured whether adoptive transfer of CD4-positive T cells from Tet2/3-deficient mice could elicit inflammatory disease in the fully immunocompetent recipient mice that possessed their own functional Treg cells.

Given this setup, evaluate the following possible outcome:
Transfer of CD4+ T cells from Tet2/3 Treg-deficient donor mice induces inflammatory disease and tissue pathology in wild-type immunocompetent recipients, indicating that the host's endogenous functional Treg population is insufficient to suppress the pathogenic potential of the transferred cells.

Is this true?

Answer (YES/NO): YES